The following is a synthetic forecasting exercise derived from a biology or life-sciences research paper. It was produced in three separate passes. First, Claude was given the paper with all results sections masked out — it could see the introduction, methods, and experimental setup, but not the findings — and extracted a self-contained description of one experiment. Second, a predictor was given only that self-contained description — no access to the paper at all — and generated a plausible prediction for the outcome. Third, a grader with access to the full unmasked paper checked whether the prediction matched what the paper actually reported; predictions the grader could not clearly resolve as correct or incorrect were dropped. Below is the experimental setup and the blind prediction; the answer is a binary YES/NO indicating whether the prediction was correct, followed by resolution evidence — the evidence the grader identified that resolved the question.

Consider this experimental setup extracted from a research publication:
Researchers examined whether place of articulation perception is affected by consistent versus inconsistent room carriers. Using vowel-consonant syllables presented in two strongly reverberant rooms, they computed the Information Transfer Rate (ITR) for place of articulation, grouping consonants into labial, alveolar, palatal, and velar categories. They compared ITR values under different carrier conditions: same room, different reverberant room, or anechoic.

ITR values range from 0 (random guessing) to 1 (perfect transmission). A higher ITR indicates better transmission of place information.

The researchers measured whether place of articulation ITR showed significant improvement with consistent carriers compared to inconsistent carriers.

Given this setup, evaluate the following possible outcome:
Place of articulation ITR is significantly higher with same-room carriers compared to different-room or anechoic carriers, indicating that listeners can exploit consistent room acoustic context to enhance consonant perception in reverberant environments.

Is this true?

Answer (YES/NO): NO